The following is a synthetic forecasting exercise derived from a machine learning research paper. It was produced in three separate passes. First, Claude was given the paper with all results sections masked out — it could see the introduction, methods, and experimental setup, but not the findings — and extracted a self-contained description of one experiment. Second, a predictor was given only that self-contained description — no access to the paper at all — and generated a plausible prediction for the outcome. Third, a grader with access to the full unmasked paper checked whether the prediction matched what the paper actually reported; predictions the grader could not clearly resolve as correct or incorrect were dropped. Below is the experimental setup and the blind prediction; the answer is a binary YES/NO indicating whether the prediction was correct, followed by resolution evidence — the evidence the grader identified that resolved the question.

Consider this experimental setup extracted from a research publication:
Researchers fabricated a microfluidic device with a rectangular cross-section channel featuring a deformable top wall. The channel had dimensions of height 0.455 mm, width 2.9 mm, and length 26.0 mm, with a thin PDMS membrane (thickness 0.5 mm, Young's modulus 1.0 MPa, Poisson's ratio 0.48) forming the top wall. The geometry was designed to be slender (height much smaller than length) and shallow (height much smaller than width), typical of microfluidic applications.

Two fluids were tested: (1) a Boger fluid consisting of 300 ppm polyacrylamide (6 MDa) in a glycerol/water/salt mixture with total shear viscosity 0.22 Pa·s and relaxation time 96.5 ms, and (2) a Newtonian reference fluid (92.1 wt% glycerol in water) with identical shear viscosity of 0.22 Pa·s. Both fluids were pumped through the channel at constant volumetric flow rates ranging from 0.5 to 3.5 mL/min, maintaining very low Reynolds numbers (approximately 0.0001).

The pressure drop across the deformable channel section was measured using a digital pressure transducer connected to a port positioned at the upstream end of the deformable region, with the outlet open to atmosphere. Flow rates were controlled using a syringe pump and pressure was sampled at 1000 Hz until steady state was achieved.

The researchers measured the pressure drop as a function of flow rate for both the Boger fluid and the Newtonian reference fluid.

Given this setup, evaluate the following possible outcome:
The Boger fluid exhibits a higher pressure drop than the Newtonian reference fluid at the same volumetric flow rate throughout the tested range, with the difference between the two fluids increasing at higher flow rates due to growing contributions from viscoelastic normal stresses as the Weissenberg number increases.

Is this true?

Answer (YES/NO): NO